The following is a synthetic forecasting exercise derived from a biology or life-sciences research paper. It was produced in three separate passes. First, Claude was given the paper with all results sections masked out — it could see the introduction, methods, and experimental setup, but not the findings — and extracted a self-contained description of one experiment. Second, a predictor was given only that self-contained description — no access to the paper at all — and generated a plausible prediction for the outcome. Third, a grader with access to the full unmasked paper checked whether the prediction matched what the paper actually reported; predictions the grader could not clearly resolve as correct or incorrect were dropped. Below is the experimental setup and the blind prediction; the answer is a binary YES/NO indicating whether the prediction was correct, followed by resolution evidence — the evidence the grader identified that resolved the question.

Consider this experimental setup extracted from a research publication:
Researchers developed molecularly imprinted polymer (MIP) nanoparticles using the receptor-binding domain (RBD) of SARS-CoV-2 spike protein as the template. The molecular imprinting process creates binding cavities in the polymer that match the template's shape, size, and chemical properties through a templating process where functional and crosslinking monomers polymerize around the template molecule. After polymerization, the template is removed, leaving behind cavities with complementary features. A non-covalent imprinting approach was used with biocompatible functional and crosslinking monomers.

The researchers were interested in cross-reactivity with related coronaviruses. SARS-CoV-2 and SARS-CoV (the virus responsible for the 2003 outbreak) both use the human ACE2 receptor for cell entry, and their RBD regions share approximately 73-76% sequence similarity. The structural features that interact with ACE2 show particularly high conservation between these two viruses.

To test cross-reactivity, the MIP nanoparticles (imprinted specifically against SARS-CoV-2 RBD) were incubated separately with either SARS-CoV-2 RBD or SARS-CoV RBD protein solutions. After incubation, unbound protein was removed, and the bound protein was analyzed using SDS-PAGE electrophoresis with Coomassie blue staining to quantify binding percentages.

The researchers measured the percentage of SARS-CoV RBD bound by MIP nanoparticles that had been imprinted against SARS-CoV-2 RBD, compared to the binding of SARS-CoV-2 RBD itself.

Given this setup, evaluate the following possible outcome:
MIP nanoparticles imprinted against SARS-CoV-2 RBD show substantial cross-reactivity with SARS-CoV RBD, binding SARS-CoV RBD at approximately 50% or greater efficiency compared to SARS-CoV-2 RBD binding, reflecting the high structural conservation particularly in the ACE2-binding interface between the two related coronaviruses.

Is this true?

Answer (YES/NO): NO